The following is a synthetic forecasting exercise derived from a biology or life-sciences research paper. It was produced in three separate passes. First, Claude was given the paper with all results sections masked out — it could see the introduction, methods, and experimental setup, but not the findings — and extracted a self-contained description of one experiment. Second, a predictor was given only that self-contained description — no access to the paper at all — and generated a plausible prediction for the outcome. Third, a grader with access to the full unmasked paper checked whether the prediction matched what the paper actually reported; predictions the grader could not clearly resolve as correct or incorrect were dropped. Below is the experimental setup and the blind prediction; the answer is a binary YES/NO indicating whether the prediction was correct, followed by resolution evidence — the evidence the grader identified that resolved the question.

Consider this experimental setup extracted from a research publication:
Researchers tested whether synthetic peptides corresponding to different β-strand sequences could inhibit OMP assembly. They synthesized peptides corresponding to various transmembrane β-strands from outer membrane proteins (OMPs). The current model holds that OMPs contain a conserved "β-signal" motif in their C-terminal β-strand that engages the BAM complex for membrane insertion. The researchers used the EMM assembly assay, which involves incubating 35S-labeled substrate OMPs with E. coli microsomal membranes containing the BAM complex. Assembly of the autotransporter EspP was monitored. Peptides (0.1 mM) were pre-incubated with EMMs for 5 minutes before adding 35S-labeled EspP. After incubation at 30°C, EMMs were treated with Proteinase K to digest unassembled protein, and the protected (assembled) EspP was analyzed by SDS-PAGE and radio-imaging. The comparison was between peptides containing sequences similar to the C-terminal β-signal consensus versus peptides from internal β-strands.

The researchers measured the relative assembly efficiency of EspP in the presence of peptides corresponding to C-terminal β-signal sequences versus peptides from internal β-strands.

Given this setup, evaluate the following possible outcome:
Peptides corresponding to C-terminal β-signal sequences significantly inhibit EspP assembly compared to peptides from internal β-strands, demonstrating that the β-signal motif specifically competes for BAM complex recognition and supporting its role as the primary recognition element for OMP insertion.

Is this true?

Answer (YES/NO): NO